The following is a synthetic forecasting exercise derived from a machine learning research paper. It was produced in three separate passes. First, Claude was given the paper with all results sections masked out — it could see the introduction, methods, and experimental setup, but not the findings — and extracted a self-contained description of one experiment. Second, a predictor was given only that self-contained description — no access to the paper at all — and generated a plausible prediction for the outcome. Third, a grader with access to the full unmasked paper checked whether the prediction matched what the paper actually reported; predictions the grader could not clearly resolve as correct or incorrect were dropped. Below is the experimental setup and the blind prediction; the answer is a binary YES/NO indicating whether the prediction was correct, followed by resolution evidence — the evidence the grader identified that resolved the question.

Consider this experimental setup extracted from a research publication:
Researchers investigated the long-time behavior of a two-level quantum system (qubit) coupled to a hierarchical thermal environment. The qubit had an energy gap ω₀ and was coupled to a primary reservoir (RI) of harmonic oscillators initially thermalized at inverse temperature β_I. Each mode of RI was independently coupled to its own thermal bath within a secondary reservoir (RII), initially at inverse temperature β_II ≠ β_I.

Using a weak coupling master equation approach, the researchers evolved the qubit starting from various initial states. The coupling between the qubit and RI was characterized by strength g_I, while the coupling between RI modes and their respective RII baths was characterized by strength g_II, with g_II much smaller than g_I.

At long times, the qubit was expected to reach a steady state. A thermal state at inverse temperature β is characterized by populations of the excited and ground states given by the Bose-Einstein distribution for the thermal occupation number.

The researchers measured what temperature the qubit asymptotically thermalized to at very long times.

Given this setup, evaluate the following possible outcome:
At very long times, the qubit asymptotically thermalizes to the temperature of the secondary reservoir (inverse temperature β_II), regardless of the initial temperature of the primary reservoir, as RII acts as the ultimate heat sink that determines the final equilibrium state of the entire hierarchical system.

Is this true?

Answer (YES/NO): YES